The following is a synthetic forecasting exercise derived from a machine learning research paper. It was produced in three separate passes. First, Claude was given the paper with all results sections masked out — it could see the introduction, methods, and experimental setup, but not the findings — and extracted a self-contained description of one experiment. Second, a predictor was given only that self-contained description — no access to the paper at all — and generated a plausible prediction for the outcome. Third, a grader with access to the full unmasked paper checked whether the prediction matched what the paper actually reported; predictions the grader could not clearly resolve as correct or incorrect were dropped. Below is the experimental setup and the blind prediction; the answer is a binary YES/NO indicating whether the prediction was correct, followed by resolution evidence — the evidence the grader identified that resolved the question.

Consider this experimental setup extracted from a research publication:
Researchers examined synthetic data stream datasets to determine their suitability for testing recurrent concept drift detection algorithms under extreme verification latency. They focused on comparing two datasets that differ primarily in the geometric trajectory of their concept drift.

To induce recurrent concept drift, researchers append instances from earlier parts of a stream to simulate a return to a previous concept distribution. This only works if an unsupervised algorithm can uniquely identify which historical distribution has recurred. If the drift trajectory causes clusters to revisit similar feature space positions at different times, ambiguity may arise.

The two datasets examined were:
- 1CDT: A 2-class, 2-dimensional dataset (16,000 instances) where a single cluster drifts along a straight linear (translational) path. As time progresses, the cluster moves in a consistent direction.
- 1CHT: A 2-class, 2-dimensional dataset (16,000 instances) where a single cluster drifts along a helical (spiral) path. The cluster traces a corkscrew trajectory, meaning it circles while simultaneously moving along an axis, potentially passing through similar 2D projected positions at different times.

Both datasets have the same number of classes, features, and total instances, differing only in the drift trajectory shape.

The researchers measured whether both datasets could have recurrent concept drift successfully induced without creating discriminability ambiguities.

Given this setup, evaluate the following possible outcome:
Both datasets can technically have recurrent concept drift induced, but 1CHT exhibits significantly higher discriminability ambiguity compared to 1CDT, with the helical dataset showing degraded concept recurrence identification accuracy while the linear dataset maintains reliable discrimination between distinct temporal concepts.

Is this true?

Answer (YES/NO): NO